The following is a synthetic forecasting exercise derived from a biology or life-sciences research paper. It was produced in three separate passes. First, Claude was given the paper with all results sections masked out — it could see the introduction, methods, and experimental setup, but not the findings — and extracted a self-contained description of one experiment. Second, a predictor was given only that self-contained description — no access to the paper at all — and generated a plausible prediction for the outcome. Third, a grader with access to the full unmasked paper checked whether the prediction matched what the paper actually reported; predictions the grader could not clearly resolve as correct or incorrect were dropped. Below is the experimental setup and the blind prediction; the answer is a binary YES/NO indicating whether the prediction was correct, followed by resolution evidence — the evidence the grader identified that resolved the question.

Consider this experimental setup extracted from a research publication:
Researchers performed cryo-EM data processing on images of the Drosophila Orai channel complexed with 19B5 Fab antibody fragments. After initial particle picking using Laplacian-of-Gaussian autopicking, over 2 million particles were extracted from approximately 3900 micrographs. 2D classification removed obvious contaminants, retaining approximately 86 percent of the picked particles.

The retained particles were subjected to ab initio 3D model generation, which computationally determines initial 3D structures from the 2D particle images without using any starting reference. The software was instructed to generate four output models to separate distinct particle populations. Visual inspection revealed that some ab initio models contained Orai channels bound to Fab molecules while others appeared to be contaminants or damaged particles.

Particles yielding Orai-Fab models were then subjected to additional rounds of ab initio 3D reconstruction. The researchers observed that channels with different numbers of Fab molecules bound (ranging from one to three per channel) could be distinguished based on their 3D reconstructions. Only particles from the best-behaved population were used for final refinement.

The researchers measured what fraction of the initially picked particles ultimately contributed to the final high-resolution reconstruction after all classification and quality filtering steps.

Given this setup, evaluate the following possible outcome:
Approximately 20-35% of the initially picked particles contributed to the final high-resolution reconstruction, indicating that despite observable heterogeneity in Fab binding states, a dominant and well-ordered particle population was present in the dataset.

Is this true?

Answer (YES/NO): NO